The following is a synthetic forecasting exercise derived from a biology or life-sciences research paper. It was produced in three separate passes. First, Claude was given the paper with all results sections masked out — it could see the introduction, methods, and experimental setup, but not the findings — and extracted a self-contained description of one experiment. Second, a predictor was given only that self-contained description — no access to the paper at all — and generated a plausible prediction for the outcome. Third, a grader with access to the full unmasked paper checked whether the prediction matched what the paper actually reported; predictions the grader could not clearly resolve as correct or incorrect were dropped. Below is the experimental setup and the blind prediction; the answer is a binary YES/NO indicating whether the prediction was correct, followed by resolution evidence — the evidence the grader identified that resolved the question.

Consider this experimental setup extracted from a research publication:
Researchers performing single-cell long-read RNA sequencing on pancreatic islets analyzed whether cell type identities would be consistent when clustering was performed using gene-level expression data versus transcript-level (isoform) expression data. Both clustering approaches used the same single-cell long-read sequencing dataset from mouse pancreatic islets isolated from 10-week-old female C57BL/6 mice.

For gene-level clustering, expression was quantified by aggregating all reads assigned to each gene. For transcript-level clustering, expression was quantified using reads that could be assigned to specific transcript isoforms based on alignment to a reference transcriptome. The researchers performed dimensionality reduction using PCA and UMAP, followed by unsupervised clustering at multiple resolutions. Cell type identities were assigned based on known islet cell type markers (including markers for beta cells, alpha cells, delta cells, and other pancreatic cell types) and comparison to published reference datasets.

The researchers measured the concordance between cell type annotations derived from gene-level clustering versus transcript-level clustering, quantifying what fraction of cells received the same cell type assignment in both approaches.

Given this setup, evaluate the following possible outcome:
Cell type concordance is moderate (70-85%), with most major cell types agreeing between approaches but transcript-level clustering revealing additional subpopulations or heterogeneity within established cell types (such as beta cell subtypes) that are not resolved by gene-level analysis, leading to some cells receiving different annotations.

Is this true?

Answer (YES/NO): NO